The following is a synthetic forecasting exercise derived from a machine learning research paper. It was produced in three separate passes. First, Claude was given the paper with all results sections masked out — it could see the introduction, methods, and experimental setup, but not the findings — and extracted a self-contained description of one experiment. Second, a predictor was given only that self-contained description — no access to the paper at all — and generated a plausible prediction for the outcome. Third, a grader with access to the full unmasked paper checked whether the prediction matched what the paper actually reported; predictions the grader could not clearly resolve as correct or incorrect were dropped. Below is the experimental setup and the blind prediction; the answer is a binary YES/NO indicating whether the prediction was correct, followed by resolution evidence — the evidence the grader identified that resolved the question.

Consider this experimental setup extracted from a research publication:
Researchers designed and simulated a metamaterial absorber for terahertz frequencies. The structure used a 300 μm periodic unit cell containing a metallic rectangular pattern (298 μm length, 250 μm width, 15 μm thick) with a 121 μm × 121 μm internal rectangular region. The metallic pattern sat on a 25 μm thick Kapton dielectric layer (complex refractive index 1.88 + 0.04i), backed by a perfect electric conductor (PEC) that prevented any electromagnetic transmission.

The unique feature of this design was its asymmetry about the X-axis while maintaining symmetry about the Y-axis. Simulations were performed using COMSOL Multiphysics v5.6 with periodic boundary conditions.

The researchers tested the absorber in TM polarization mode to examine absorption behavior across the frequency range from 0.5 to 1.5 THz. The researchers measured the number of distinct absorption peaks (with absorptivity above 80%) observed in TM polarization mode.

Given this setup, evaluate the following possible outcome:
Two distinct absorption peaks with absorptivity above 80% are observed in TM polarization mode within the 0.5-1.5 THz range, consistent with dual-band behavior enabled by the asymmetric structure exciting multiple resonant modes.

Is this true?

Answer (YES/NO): YES